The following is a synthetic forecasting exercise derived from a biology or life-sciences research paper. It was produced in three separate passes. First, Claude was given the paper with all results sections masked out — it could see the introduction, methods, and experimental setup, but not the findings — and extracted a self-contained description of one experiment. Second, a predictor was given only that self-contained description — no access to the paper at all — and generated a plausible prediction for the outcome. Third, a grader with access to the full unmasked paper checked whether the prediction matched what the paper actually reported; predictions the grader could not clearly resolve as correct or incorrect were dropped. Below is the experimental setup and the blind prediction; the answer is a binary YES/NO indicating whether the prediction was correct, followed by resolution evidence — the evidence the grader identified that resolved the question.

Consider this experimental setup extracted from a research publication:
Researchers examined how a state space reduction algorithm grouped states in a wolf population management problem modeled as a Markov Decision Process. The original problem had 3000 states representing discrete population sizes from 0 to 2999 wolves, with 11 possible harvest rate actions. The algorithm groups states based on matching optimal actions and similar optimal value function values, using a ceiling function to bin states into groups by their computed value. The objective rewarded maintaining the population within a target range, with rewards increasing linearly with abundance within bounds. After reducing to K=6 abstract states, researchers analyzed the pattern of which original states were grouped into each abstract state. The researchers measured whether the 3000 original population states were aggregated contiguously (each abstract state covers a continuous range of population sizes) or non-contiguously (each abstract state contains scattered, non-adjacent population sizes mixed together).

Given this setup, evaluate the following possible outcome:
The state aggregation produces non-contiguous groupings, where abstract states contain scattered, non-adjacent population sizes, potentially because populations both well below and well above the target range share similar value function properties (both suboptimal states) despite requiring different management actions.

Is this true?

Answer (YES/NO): NO